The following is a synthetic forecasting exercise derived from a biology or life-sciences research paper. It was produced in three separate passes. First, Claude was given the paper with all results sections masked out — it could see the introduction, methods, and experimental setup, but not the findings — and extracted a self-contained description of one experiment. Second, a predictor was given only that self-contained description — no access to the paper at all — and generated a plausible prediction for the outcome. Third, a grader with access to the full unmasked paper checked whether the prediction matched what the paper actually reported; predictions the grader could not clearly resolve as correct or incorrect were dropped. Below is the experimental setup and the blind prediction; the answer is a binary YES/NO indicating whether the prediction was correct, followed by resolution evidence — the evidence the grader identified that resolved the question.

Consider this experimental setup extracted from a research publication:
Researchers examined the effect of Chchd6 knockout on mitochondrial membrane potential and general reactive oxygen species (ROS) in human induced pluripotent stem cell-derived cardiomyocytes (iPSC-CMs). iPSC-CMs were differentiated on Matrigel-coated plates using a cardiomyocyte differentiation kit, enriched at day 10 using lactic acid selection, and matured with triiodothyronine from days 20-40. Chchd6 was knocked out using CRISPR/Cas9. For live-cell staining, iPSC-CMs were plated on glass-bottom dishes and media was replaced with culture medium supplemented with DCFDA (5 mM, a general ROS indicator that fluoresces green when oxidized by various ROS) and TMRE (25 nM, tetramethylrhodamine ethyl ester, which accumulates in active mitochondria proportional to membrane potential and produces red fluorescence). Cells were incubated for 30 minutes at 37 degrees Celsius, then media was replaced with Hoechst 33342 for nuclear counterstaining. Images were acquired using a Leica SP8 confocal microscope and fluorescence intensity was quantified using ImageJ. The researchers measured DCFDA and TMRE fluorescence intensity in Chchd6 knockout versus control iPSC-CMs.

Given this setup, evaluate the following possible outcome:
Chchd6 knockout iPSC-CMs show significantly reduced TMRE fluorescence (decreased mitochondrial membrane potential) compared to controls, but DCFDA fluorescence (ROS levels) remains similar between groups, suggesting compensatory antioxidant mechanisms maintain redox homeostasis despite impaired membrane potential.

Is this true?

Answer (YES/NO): NO